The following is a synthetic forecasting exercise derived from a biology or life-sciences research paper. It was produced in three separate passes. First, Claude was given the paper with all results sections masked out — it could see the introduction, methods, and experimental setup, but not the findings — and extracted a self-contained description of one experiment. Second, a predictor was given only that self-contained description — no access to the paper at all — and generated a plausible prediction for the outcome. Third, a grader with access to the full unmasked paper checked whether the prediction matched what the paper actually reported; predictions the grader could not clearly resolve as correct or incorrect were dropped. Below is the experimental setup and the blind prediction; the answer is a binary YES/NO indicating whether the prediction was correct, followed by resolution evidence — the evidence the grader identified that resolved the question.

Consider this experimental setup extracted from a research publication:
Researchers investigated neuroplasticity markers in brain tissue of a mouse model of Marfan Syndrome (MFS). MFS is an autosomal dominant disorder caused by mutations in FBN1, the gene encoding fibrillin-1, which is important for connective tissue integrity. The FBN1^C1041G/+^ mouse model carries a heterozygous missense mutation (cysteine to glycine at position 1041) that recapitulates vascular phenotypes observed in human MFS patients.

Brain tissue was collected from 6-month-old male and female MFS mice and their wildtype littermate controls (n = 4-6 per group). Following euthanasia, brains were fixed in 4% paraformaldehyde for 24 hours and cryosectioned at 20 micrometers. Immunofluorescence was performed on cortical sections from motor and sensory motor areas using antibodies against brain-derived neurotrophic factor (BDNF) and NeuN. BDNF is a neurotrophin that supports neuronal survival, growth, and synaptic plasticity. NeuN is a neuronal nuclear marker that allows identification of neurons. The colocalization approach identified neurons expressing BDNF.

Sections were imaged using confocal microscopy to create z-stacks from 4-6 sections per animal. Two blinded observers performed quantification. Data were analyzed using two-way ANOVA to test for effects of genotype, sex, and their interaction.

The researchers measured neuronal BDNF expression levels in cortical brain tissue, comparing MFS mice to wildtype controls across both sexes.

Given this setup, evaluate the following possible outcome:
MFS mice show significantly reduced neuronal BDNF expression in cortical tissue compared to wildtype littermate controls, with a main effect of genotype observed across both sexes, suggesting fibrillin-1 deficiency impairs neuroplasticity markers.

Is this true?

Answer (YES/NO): NO